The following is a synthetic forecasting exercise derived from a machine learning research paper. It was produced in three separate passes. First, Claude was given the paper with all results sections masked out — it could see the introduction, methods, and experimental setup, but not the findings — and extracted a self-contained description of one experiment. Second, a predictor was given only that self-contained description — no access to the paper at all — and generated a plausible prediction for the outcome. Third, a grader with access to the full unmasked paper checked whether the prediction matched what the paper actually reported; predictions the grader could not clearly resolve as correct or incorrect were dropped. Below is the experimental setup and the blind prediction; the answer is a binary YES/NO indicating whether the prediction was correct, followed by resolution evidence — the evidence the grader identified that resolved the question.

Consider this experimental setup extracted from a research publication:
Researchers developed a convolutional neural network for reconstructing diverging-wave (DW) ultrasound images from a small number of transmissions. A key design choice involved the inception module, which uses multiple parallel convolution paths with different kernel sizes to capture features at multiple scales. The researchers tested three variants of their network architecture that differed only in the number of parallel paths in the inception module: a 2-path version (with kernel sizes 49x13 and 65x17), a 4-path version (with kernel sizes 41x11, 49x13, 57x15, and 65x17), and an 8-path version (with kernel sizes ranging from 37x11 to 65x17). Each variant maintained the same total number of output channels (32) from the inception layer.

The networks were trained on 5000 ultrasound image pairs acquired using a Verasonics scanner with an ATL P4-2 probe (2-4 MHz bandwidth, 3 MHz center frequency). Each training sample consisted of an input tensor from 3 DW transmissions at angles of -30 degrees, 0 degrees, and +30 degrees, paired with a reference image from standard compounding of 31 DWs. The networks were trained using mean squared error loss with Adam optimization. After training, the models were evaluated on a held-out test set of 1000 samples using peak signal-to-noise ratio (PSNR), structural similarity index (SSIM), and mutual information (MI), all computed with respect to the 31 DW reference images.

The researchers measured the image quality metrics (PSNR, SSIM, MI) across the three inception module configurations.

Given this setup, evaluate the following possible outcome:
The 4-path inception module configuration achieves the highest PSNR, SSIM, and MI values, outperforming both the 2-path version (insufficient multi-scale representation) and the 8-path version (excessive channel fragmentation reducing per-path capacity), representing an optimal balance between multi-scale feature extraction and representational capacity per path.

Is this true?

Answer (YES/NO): NO